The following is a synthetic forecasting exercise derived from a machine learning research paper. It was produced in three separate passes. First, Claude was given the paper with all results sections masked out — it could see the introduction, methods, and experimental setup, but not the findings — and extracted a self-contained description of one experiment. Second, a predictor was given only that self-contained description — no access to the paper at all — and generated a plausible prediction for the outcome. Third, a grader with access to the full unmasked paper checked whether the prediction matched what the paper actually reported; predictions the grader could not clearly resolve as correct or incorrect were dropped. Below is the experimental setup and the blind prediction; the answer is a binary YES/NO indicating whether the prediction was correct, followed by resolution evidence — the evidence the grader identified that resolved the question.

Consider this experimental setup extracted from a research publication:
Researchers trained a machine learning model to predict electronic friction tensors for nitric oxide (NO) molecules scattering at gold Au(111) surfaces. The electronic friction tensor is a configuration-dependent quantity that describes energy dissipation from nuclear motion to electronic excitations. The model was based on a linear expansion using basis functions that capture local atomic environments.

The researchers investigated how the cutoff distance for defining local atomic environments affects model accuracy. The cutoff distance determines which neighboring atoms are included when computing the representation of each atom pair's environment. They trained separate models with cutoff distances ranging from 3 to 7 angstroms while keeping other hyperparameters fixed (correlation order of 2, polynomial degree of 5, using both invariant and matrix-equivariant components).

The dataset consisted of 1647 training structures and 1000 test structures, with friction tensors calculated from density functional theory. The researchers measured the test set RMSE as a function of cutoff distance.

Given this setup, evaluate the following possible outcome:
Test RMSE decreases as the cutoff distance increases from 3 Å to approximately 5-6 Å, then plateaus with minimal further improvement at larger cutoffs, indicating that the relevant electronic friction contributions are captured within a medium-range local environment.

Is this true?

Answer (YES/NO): NO